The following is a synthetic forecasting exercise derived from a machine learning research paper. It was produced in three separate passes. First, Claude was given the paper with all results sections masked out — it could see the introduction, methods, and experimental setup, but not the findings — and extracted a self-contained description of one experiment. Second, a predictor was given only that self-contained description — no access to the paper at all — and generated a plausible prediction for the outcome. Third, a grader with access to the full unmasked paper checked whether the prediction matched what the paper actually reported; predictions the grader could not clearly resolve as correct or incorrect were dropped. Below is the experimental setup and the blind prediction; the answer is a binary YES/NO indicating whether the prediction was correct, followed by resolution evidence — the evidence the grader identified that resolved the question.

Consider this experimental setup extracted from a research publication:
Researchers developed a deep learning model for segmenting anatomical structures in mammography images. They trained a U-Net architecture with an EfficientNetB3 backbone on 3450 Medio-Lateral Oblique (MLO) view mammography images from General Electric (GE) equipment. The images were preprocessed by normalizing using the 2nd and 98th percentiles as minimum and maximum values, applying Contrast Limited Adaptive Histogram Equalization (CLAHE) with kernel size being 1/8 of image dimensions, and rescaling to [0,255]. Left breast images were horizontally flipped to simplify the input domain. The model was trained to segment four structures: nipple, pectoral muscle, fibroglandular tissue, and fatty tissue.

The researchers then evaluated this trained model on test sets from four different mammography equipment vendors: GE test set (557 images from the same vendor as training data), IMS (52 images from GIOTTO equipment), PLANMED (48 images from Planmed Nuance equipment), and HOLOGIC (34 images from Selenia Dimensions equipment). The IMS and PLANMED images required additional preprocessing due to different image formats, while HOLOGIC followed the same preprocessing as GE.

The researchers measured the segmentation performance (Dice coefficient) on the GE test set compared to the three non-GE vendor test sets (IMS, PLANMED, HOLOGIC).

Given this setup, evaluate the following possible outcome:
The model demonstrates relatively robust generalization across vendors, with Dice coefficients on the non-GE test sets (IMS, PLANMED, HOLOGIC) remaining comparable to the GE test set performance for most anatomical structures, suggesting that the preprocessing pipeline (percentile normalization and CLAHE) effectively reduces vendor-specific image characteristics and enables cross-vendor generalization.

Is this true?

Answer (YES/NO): NO